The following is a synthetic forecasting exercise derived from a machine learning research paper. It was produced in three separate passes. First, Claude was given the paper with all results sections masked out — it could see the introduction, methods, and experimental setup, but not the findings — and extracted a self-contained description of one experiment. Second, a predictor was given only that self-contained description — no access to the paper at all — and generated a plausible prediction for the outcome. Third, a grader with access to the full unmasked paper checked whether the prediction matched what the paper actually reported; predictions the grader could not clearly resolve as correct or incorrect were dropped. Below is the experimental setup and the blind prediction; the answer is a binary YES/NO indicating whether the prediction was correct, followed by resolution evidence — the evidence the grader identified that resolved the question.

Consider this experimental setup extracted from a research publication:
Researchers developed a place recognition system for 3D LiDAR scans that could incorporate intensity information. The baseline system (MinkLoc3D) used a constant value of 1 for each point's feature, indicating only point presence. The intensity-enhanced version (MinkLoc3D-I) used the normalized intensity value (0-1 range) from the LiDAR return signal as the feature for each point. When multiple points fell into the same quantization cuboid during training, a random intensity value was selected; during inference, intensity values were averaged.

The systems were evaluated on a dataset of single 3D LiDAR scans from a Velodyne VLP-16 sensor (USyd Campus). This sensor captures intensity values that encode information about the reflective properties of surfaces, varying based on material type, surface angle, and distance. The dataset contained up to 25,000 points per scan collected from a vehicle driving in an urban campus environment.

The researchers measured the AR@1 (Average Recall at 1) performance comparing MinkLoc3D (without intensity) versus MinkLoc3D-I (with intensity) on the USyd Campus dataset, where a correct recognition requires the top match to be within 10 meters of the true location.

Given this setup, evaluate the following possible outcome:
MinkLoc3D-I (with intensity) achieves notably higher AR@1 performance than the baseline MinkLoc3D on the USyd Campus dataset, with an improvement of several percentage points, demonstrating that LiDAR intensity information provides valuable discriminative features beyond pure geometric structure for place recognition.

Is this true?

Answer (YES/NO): NO